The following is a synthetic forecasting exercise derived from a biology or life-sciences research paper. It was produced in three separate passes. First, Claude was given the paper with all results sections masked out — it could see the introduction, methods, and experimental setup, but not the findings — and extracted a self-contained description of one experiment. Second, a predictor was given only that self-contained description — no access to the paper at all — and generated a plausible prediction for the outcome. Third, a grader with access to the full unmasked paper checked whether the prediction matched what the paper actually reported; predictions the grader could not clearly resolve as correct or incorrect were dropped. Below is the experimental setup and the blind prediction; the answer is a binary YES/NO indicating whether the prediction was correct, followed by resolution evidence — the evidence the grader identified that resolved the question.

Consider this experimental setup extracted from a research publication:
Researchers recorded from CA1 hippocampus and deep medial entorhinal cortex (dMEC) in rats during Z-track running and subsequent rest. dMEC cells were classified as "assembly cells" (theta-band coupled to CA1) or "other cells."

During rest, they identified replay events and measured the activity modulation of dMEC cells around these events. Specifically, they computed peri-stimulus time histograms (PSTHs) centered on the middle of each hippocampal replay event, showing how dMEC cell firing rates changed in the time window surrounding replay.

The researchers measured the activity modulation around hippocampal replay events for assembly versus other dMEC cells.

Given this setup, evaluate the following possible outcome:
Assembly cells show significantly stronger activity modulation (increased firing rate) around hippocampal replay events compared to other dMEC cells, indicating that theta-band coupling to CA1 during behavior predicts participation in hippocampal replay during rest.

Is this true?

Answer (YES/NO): YES